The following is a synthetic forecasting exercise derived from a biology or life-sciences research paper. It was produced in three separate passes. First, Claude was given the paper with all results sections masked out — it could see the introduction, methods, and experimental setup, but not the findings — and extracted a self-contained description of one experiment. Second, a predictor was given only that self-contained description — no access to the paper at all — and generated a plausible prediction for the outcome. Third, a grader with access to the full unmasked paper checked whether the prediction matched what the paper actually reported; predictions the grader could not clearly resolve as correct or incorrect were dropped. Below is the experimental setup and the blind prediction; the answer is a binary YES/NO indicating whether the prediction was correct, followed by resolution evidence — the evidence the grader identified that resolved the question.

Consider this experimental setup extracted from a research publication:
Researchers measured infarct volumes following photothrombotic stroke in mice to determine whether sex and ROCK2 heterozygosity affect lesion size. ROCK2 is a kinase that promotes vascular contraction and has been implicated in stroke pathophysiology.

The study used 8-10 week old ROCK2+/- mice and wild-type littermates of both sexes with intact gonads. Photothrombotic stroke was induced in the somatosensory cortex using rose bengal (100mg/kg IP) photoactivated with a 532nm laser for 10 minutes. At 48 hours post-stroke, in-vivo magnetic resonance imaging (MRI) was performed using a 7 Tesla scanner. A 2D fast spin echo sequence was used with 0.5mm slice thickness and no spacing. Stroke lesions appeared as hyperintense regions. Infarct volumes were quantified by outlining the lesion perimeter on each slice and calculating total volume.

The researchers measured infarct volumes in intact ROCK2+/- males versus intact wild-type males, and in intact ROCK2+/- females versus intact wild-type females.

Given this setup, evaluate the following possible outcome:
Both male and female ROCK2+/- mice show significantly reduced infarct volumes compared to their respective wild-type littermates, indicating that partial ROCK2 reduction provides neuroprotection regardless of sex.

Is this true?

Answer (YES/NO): NO